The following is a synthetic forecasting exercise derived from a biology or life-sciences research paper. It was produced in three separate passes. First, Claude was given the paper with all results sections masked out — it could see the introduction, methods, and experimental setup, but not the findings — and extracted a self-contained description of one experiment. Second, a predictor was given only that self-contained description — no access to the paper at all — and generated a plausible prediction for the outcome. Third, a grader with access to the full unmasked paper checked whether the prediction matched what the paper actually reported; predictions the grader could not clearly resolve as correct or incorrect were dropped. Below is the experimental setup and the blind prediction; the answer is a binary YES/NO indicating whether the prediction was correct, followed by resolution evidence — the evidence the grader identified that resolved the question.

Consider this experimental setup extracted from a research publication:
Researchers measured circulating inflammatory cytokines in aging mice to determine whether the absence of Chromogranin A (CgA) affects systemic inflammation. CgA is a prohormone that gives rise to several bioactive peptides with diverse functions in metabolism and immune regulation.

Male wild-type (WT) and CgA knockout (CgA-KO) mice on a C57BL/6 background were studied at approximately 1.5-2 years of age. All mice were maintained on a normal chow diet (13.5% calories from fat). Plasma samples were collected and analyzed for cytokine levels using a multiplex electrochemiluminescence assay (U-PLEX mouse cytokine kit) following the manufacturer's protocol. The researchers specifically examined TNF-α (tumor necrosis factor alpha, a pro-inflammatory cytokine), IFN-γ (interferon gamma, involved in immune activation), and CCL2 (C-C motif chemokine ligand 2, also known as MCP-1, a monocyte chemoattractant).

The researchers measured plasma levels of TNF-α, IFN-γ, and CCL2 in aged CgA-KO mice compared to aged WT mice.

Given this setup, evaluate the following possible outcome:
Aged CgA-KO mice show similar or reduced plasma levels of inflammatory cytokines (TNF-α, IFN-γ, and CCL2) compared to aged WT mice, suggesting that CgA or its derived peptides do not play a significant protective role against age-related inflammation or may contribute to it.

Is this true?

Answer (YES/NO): YES